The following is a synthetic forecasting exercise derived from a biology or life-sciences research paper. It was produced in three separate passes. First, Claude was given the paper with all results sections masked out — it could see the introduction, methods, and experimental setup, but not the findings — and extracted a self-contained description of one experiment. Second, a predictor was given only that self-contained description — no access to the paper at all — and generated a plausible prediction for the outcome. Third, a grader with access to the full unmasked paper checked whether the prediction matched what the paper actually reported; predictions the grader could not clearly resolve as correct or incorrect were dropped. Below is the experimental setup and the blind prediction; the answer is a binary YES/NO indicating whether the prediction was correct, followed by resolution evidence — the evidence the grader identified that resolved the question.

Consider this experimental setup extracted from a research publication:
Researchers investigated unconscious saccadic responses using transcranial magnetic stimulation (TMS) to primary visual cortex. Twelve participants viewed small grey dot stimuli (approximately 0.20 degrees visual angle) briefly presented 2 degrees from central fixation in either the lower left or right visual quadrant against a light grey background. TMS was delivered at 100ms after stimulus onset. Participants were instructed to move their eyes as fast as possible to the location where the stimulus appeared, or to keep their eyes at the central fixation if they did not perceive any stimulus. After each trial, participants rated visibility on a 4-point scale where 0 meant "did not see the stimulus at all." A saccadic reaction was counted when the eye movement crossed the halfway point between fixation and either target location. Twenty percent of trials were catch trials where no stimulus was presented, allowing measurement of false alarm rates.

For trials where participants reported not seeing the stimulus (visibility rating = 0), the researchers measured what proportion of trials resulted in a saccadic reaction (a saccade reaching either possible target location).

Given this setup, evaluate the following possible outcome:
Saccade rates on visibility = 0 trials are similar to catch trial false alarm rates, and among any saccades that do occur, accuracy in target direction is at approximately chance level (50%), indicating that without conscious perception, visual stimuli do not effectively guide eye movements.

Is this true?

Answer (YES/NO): NO